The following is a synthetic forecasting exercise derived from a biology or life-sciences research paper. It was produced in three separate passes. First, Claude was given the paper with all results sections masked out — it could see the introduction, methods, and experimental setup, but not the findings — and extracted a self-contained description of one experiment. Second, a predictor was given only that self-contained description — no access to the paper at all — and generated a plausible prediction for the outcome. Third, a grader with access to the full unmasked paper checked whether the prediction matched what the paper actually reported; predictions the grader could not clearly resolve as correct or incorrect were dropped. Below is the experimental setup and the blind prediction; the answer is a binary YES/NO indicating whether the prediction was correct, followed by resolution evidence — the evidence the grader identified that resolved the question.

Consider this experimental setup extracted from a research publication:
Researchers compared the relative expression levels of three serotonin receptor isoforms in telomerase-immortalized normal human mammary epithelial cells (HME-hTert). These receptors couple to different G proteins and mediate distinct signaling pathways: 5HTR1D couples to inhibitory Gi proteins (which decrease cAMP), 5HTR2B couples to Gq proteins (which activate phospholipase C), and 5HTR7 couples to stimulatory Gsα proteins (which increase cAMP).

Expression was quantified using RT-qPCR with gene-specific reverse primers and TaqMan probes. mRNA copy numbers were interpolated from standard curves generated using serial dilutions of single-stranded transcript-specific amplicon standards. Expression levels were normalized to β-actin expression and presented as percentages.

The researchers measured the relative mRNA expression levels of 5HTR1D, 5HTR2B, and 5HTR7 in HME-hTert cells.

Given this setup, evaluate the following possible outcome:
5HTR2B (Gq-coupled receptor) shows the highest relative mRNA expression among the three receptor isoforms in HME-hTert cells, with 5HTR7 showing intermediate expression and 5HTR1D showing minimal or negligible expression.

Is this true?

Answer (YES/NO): NO